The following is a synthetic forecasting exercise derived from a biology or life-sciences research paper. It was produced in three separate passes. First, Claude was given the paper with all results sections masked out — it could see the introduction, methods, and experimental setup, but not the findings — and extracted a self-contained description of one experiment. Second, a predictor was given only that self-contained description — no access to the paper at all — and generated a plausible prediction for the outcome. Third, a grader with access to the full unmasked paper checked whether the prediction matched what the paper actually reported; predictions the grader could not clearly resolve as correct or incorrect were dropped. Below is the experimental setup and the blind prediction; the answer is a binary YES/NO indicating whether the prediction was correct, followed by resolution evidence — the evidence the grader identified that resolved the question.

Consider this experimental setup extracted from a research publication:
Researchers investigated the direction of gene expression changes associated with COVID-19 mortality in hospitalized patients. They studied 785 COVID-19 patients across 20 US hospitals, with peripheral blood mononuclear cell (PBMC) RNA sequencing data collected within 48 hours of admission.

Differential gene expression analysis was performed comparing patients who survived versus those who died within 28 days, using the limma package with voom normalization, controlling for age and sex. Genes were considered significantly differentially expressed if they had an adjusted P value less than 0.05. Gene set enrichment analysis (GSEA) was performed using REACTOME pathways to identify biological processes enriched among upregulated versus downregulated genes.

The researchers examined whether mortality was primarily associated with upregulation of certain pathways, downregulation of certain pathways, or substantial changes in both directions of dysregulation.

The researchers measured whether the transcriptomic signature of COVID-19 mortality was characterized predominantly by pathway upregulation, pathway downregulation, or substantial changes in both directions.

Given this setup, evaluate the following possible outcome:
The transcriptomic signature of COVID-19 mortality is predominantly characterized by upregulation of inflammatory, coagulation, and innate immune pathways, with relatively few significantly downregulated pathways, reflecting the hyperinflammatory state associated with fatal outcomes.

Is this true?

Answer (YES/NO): NO